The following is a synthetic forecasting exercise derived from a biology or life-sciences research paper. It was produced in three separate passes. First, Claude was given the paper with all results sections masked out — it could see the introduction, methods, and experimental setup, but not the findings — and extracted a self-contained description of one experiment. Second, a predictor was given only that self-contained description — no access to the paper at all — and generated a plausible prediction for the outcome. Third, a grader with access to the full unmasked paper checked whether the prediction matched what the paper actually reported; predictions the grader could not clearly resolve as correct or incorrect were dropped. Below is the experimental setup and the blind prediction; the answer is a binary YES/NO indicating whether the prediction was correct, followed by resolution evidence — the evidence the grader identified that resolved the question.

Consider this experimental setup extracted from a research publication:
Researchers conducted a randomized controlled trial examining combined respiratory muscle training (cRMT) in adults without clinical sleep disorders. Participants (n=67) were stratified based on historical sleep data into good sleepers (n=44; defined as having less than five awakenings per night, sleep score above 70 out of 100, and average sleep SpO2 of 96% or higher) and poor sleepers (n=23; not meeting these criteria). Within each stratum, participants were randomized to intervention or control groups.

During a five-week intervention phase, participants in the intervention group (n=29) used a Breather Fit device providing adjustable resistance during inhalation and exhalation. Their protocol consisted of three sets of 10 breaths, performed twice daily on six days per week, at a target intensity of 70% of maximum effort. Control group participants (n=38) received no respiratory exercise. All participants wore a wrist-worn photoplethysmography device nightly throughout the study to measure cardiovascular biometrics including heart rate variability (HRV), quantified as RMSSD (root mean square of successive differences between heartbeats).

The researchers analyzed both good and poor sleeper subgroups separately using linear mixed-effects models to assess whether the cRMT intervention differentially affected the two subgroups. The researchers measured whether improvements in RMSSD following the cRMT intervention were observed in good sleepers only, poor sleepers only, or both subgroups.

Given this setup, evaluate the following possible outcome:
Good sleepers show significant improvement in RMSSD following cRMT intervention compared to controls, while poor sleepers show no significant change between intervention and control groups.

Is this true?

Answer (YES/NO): NO